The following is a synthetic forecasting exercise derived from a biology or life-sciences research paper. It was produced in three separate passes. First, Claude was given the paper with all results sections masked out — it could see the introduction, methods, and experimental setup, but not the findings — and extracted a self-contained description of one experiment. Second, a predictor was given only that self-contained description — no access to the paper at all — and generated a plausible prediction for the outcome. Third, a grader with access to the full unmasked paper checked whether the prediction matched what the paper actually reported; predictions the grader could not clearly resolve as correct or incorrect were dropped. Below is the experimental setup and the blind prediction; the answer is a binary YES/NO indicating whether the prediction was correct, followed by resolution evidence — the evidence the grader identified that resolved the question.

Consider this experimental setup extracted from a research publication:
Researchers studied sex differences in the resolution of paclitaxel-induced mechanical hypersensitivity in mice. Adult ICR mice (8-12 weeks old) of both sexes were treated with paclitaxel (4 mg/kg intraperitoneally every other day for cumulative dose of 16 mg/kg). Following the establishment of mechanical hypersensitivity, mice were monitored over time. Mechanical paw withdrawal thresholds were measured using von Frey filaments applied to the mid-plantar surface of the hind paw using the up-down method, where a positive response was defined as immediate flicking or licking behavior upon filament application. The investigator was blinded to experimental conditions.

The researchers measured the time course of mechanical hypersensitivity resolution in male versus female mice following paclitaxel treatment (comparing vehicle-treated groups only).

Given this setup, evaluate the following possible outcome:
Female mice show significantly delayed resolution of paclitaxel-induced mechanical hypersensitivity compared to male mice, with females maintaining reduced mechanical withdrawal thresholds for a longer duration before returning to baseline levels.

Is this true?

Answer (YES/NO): YES